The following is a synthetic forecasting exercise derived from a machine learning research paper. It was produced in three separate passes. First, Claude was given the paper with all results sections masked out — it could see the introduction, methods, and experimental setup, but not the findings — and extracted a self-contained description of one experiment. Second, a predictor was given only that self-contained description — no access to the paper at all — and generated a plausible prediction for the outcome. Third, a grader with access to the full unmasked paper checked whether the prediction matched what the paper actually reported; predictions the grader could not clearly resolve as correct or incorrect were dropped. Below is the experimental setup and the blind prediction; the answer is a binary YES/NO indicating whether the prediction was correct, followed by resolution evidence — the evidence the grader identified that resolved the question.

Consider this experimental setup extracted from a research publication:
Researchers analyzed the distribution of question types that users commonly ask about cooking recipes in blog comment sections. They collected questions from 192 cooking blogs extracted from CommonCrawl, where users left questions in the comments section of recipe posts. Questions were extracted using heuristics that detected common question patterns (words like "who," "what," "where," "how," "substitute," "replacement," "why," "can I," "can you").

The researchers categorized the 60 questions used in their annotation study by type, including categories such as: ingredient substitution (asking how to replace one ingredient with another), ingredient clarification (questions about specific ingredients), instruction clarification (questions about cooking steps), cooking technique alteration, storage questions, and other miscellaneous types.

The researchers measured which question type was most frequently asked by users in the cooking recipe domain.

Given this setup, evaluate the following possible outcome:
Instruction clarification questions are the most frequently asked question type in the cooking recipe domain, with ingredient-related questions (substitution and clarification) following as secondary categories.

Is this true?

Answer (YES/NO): NO